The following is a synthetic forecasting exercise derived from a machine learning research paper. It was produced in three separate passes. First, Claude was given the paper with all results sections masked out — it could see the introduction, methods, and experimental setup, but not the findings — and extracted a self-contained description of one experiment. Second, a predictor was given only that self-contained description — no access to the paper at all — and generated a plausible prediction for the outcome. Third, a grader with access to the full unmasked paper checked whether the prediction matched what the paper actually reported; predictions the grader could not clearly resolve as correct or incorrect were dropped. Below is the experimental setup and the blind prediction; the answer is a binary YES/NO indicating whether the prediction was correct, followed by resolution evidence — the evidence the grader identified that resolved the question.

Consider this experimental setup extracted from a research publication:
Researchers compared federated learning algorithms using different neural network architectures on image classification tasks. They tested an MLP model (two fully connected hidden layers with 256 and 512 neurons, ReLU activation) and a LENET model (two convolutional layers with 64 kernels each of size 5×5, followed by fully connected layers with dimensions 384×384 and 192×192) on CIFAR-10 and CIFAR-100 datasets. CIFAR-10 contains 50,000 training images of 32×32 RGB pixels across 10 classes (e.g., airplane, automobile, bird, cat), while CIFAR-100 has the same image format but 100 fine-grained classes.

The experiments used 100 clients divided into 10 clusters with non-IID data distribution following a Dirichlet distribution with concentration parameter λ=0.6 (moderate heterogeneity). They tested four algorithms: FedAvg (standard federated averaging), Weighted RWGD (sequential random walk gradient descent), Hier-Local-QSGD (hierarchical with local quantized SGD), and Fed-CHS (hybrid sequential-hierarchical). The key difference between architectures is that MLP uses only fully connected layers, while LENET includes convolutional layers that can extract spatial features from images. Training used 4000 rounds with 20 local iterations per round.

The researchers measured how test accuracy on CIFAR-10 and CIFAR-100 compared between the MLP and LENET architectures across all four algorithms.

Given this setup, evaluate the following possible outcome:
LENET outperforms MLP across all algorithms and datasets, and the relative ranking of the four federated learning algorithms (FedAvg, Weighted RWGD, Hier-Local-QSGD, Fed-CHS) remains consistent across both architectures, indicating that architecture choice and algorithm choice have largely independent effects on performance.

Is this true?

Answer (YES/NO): NO